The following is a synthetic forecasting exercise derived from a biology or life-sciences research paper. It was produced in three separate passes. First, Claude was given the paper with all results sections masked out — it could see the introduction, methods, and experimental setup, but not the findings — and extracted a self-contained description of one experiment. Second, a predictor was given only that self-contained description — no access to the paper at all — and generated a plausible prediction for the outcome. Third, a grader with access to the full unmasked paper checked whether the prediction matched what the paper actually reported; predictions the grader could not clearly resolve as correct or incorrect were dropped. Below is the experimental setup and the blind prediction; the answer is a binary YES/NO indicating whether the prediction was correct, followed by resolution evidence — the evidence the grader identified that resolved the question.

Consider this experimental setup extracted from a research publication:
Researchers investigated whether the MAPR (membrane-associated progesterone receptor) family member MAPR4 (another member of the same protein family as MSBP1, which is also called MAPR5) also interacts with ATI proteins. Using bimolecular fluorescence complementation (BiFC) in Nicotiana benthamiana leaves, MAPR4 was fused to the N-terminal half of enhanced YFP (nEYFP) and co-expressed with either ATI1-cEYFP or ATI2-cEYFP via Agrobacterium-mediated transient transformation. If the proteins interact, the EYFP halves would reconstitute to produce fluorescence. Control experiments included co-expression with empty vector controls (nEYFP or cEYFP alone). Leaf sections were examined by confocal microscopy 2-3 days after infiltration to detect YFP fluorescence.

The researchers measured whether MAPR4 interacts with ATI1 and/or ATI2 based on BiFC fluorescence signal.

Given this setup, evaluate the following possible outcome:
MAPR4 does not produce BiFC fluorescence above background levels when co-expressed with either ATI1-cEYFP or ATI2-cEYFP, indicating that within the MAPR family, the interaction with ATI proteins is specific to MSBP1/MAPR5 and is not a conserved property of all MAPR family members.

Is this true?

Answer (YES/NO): NO